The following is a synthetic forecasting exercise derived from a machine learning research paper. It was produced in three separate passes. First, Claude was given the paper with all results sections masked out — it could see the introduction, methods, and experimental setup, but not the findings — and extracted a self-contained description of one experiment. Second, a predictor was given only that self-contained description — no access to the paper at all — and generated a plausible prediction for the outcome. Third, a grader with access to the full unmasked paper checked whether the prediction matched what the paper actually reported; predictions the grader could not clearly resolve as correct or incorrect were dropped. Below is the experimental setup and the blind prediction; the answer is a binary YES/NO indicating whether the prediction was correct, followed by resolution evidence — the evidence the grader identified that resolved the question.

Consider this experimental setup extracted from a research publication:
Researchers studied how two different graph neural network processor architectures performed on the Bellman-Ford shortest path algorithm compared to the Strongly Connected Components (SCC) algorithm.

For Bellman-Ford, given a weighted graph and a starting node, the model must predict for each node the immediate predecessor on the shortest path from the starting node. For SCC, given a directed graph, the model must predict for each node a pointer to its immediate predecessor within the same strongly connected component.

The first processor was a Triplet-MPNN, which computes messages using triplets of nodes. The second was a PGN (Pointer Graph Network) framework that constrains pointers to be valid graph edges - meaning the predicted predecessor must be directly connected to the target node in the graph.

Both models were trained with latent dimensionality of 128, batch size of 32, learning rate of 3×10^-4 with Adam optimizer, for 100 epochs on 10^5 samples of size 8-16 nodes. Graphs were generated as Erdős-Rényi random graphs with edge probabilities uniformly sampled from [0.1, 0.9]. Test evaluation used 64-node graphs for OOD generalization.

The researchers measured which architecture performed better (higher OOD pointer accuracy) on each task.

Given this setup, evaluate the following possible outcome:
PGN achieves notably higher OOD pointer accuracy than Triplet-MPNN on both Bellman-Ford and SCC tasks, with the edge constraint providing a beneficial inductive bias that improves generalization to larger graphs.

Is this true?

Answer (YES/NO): NO